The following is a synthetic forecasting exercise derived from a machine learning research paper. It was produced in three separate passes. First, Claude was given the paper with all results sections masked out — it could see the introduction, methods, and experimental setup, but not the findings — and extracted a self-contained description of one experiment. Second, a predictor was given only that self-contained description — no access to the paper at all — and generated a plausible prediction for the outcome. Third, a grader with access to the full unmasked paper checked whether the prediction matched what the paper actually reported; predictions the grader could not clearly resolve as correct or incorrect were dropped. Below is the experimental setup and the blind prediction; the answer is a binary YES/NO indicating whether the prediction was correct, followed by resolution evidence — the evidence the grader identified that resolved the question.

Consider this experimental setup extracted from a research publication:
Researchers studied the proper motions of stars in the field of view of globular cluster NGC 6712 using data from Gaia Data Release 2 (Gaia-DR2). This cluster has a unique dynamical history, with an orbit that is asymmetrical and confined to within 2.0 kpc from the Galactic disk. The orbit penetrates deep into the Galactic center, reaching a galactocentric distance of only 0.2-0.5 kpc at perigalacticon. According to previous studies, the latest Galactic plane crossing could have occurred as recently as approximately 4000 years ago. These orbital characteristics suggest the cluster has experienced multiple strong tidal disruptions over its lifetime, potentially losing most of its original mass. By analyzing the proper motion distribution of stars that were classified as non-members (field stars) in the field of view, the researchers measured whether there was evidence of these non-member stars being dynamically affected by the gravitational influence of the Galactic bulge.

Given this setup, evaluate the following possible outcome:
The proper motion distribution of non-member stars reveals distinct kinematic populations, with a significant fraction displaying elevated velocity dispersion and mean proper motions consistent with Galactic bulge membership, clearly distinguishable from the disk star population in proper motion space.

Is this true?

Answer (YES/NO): NO